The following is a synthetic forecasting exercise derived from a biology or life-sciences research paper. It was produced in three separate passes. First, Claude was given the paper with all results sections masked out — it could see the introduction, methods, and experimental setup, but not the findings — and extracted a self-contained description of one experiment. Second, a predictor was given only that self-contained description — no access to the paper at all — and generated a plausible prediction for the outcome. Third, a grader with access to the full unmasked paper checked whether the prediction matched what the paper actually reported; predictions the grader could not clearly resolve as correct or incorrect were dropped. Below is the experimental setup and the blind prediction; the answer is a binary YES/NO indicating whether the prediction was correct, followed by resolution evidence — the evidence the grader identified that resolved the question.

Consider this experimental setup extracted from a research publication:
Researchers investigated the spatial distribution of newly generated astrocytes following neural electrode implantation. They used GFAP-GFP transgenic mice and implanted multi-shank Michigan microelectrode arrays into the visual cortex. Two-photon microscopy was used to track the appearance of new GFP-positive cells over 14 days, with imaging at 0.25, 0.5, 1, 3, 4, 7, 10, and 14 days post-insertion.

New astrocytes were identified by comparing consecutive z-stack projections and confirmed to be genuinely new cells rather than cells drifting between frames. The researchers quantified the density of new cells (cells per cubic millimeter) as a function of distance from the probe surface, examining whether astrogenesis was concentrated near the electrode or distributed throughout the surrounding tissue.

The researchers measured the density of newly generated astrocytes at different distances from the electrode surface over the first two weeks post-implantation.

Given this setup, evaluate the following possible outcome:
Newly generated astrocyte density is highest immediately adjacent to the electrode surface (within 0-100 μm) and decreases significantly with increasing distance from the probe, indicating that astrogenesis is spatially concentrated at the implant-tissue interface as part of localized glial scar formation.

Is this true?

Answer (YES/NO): NO